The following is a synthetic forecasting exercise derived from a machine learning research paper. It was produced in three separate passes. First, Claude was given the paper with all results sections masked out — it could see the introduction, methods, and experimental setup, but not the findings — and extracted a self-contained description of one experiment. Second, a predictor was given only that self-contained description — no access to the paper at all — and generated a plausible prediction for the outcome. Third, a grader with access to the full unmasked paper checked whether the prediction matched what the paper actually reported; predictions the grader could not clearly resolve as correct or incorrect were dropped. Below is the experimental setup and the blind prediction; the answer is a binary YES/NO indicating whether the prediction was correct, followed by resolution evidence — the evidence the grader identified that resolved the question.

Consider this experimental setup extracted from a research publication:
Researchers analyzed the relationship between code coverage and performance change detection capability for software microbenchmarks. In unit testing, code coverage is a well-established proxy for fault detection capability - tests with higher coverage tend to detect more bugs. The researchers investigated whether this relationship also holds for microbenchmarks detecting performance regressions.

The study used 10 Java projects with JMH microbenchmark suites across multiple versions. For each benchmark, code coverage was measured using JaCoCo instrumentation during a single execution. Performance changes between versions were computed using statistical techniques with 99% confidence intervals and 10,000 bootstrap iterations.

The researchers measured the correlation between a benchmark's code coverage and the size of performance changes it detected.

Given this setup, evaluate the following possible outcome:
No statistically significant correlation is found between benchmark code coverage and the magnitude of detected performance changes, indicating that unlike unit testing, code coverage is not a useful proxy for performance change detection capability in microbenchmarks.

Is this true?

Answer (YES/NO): NO